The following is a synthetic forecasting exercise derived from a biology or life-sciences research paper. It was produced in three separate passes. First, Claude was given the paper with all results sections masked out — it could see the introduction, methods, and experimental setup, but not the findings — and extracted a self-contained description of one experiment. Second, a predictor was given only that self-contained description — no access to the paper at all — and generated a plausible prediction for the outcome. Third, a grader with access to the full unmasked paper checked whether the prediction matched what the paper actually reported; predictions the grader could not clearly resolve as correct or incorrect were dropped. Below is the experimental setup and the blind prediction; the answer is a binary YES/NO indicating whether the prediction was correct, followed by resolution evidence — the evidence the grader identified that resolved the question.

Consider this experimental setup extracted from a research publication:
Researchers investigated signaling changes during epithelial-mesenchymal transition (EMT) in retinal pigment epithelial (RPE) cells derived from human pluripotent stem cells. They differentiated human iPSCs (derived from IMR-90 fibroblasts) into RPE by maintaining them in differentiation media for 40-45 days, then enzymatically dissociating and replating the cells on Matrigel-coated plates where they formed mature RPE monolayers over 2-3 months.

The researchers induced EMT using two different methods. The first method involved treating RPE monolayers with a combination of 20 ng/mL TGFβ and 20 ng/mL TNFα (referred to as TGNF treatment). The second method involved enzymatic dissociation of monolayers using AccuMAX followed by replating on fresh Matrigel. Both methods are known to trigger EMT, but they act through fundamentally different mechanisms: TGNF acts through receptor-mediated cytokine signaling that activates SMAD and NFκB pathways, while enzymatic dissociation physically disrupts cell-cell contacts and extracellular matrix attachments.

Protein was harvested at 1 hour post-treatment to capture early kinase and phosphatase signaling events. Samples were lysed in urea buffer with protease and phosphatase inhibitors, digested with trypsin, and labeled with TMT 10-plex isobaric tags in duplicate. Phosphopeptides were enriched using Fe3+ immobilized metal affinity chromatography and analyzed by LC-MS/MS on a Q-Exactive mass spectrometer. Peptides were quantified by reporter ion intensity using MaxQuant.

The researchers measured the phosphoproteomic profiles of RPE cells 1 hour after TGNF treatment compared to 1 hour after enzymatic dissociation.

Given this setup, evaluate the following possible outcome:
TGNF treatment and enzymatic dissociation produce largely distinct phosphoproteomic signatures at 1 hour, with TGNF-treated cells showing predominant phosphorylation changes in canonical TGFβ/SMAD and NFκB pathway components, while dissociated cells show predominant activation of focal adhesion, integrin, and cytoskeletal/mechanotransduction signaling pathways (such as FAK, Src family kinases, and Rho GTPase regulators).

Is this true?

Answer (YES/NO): NO